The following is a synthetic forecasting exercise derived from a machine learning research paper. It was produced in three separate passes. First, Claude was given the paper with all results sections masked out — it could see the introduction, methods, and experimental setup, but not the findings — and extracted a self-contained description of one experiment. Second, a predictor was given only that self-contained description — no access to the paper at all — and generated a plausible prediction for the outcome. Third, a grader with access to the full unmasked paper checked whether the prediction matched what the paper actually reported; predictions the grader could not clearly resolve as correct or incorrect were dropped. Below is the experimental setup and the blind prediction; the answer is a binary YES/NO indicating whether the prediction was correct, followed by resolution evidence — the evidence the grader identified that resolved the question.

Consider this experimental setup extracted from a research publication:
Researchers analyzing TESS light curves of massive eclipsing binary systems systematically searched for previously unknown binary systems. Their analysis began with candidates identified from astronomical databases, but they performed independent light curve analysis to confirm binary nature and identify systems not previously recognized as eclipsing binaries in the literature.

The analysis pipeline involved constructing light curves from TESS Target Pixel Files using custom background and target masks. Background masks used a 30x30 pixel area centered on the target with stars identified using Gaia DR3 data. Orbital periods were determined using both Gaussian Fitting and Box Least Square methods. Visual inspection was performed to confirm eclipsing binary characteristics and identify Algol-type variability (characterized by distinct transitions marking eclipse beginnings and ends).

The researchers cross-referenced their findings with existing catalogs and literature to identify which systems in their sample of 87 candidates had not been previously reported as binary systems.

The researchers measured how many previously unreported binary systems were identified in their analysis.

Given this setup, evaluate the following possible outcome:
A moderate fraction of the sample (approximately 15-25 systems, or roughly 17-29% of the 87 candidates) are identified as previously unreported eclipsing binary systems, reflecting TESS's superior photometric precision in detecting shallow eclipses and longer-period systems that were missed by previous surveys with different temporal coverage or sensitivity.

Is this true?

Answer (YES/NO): YES